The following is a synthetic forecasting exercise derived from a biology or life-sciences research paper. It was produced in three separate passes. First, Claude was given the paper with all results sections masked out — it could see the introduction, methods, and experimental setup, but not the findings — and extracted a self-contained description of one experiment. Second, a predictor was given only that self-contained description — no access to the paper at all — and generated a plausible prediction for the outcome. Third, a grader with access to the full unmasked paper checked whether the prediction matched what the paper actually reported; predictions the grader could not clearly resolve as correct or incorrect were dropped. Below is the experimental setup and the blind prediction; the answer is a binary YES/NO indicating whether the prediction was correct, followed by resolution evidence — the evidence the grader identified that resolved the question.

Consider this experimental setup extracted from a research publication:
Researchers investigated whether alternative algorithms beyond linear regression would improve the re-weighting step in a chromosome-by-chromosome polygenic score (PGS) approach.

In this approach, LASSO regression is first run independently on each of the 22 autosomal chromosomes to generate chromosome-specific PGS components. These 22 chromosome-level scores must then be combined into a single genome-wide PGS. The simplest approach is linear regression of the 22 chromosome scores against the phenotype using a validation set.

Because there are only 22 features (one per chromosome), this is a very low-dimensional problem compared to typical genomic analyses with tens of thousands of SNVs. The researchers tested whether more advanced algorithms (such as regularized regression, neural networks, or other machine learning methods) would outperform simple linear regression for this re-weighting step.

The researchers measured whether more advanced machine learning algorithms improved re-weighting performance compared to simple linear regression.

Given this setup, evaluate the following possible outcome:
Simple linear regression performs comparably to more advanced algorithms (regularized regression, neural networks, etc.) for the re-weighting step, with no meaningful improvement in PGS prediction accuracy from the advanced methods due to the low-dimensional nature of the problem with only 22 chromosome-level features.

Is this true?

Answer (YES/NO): YES